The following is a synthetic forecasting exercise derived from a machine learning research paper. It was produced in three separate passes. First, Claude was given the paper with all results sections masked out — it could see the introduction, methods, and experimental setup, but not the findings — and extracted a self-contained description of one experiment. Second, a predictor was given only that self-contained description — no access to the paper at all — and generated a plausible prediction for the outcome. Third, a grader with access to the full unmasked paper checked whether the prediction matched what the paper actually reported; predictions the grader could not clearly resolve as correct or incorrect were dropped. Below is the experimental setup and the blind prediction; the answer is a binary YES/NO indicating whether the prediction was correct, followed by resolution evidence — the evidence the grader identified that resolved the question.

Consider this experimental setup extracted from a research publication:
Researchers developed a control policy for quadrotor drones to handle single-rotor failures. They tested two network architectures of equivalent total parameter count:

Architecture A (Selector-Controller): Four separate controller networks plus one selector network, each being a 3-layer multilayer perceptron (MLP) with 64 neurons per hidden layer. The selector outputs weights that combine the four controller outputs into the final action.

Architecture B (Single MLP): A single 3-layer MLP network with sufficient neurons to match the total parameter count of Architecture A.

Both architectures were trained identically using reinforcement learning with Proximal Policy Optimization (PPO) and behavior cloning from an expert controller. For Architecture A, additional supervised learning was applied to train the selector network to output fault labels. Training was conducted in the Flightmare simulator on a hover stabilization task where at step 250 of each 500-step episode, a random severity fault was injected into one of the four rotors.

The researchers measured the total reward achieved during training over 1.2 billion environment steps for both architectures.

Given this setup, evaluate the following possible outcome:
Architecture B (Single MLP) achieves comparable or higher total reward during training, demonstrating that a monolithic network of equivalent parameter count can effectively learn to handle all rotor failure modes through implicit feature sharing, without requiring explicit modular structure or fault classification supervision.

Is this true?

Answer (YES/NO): NO